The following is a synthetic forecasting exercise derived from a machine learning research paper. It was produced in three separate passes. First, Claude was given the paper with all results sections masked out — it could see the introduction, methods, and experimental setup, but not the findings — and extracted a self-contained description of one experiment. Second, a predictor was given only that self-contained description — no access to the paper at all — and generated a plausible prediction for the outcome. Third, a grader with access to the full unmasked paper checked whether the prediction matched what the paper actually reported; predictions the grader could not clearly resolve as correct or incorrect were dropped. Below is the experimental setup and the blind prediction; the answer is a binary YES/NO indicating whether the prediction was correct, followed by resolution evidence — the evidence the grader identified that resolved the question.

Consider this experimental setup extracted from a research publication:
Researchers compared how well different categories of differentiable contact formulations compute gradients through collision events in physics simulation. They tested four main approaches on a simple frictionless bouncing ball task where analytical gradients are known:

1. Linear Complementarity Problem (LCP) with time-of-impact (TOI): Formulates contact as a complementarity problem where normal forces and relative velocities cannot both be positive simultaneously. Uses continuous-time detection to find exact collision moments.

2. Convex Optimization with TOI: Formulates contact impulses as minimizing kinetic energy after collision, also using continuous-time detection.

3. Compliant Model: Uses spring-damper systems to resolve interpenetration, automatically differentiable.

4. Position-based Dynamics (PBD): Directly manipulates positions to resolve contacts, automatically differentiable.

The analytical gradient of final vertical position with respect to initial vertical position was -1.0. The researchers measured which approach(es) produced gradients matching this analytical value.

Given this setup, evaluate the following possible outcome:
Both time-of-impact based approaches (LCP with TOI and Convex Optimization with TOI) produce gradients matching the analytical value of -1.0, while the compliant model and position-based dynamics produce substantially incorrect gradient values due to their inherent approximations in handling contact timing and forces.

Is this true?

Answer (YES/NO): YES